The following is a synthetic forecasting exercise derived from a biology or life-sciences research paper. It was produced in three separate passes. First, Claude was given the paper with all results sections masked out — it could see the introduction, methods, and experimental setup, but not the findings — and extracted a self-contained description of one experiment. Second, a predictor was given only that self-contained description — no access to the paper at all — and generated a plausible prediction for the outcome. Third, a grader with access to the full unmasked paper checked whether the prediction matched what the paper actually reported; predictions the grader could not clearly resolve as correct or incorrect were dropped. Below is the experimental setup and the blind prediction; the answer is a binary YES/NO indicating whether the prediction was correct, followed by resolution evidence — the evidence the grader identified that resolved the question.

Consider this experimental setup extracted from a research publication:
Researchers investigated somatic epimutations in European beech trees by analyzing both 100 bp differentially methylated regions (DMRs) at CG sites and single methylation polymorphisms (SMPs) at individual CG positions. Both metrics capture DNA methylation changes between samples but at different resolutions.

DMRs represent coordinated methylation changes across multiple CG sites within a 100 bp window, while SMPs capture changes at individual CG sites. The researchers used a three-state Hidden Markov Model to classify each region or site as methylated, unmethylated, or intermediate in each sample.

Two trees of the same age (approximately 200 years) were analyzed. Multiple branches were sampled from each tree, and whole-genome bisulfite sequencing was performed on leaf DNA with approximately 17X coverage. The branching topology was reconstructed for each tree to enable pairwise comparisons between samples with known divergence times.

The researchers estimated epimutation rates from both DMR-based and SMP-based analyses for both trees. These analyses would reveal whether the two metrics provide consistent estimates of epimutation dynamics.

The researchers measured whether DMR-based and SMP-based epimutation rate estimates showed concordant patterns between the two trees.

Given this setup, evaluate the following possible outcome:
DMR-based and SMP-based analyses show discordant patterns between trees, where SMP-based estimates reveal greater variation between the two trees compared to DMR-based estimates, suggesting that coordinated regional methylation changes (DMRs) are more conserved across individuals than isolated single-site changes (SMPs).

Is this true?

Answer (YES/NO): NO